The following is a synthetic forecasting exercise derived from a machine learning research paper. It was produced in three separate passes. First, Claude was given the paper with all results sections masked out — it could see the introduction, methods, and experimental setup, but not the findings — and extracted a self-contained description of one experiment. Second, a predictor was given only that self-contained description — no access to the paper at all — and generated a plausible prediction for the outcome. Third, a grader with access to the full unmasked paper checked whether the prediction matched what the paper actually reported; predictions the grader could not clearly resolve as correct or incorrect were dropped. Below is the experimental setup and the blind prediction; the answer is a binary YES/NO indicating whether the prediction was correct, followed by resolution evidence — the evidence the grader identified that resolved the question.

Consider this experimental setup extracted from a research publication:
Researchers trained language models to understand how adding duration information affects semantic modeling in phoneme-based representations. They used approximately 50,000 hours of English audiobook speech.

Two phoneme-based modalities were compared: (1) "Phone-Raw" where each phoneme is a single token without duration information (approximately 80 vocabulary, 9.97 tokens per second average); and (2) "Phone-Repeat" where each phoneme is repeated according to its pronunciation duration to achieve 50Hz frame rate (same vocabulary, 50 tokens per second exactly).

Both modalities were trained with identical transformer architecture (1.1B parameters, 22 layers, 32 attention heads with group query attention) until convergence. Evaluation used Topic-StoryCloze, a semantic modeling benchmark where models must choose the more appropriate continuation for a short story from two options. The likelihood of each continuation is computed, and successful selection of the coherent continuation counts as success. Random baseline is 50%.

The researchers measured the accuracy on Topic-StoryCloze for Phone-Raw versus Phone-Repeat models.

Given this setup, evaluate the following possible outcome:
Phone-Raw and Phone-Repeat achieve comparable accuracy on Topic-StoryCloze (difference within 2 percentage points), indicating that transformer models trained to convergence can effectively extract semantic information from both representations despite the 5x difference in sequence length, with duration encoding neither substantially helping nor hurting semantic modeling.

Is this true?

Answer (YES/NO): NO